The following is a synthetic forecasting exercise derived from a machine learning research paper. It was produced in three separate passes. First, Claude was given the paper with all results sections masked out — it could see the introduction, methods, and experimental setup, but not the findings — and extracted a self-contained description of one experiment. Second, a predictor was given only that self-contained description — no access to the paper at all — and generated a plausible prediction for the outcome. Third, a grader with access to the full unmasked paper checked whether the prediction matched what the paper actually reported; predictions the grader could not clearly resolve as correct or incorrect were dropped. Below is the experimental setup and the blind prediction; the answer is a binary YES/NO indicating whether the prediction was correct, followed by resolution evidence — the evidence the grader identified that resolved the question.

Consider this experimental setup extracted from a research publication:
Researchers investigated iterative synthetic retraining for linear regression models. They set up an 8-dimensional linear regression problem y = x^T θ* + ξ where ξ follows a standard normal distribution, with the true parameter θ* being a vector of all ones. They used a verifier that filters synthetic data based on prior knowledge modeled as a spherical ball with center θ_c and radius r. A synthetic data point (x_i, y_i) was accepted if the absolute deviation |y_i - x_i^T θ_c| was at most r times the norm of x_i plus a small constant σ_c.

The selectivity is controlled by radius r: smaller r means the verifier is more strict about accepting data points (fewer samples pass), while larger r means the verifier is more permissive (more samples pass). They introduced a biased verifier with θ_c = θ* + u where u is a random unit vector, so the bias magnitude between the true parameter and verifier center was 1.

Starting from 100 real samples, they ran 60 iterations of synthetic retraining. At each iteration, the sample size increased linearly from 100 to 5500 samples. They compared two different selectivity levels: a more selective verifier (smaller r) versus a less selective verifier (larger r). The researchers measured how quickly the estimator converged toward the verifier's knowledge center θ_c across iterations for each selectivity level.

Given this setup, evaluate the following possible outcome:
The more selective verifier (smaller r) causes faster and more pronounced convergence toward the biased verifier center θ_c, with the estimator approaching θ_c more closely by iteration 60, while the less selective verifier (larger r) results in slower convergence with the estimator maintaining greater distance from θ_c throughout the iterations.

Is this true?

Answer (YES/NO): YES